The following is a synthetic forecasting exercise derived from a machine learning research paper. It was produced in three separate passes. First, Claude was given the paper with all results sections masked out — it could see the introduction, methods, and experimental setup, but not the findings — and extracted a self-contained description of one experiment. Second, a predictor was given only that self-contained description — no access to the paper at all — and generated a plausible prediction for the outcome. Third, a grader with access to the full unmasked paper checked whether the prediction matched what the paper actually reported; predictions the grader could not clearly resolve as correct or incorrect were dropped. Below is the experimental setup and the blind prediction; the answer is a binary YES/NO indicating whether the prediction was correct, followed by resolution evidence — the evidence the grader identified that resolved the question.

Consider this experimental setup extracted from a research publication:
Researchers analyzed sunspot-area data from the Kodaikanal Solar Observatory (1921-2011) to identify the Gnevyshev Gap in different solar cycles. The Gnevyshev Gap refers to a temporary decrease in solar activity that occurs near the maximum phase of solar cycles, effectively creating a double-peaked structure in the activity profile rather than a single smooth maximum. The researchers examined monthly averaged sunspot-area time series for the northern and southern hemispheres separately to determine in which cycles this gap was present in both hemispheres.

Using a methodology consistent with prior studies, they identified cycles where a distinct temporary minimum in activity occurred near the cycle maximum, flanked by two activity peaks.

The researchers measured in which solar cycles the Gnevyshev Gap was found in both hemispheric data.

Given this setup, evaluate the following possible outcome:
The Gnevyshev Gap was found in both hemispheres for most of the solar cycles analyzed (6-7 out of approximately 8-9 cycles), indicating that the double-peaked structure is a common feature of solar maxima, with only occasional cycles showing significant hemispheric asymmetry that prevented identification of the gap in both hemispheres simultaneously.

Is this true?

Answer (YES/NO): NO